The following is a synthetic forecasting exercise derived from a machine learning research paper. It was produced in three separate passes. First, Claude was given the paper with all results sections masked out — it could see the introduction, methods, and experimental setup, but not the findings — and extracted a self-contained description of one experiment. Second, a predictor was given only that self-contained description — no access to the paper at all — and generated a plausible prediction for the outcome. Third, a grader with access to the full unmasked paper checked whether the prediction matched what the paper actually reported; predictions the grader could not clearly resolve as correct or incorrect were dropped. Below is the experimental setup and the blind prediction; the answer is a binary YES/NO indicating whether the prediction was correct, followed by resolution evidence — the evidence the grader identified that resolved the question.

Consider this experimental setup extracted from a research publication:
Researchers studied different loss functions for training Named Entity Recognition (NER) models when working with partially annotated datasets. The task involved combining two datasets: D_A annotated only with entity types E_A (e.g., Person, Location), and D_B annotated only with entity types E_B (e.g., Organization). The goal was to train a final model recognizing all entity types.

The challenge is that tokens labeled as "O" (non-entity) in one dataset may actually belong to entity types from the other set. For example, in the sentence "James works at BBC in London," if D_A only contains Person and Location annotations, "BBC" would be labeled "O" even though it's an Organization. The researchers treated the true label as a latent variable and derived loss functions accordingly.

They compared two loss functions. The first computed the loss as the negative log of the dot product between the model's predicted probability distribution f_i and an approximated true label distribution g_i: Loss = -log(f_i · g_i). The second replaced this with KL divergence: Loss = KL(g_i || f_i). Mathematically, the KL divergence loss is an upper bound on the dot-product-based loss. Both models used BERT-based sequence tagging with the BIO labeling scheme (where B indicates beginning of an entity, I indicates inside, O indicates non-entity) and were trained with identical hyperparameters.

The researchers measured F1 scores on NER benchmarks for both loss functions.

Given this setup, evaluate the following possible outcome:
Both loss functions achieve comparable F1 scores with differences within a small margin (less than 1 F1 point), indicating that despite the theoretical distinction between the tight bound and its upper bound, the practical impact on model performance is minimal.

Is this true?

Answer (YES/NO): YES